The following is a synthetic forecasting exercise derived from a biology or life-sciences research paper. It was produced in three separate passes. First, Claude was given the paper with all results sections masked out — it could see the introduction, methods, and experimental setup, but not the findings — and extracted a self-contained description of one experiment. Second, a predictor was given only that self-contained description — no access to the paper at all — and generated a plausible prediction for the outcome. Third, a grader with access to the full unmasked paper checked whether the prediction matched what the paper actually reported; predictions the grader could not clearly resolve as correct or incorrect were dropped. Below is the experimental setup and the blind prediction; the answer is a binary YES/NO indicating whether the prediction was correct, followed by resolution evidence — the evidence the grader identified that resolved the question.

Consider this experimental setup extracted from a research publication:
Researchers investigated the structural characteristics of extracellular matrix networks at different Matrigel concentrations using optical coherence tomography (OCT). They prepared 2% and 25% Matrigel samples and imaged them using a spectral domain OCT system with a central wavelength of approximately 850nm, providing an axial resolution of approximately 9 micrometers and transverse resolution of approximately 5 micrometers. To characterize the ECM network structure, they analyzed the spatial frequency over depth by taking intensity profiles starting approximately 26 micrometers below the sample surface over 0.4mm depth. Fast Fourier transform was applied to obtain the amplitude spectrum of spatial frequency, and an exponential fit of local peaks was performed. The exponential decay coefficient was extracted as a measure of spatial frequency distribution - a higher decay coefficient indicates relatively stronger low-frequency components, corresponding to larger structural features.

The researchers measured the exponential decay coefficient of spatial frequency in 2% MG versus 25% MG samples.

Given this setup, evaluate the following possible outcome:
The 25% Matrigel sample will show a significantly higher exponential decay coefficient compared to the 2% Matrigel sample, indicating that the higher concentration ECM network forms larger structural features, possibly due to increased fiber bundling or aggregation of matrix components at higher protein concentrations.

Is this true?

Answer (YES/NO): YES